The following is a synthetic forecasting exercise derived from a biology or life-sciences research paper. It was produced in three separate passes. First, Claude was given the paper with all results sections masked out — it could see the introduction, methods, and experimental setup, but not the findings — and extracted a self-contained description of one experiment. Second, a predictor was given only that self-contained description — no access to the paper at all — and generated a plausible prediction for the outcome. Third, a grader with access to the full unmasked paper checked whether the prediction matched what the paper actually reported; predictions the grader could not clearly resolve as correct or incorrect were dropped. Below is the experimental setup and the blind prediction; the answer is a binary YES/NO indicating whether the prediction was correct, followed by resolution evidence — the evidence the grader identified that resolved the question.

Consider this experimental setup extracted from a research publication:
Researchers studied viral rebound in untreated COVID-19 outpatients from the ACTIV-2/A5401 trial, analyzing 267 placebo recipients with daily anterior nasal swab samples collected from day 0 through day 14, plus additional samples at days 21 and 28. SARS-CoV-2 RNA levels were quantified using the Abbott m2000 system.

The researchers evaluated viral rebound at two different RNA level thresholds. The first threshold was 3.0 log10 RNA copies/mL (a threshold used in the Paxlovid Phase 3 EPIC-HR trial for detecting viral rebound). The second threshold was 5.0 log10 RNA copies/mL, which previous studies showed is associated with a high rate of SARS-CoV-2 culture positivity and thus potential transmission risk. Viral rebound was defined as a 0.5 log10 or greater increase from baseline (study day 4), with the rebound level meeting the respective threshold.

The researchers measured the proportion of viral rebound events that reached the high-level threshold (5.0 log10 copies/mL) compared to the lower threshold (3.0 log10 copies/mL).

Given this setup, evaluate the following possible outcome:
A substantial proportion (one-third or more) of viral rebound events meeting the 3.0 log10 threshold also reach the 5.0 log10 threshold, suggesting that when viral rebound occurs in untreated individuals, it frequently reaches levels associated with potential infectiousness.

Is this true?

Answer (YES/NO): YES